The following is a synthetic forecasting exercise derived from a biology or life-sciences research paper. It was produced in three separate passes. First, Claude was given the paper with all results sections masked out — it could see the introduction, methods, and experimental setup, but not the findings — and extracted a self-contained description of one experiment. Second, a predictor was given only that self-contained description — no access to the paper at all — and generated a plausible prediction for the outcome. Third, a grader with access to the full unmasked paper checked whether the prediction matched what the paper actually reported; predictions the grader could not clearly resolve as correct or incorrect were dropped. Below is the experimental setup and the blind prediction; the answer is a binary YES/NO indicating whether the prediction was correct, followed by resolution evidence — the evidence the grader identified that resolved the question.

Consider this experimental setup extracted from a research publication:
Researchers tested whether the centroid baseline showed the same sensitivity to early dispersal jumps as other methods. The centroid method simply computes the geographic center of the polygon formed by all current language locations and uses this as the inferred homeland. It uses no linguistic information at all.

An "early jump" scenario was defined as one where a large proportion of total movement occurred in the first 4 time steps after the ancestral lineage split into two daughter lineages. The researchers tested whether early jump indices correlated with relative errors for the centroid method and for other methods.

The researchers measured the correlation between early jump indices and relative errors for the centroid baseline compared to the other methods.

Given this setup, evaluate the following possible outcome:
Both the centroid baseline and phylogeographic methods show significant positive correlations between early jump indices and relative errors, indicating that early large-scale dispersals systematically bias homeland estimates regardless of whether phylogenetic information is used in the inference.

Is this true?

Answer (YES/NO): NO